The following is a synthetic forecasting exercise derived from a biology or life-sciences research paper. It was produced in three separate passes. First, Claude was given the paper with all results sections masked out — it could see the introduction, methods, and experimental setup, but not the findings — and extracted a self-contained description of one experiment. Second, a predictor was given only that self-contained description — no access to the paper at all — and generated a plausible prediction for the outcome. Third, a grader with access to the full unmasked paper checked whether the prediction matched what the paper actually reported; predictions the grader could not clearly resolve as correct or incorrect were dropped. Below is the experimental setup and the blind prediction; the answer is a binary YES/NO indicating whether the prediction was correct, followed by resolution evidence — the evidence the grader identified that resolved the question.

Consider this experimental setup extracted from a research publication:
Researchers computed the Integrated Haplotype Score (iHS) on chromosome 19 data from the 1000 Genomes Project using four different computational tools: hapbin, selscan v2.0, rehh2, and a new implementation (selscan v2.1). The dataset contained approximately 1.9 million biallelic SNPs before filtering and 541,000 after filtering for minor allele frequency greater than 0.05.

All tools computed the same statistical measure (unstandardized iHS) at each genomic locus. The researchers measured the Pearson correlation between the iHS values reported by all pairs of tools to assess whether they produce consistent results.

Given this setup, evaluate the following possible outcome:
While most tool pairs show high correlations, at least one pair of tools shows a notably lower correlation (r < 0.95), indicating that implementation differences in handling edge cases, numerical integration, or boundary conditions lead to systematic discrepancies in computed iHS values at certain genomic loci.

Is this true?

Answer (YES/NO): NO